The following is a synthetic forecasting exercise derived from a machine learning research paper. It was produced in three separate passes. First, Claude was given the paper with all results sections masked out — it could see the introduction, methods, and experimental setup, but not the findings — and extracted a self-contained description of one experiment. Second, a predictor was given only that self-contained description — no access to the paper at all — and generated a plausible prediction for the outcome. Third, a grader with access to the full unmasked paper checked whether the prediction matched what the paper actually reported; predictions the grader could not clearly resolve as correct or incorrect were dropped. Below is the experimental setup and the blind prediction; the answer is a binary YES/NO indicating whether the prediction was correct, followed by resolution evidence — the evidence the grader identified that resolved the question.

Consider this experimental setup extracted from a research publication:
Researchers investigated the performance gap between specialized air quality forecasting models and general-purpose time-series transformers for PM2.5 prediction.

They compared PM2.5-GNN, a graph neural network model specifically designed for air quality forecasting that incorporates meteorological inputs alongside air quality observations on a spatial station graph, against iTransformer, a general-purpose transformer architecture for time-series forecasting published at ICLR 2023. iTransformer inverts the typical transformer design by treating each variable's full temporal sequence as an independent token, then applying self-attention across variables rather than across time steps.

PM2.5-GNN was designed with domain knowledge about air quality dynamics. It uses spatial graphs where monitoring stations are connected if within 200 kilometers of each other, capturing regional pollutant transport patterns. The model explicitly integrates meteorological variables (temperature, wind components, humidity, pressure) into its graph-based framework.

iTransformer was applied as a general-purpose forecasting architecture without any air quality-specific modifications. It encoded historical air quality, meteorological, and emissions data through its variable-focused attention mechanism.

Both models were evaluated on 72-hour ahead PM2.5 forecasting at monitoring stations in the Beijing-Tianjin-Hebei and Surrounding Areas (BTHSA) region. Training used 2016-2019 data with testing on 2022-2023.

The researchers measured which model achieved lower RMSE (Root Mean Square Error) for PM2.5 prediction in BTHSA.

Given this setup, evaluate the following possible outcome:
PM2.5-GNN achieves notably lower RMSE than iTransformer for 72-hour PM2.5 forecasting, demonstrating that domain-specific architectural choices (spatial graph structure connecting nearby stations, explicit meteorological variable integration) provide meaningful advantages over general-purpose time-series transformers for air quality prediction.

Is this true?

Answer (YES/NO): NO